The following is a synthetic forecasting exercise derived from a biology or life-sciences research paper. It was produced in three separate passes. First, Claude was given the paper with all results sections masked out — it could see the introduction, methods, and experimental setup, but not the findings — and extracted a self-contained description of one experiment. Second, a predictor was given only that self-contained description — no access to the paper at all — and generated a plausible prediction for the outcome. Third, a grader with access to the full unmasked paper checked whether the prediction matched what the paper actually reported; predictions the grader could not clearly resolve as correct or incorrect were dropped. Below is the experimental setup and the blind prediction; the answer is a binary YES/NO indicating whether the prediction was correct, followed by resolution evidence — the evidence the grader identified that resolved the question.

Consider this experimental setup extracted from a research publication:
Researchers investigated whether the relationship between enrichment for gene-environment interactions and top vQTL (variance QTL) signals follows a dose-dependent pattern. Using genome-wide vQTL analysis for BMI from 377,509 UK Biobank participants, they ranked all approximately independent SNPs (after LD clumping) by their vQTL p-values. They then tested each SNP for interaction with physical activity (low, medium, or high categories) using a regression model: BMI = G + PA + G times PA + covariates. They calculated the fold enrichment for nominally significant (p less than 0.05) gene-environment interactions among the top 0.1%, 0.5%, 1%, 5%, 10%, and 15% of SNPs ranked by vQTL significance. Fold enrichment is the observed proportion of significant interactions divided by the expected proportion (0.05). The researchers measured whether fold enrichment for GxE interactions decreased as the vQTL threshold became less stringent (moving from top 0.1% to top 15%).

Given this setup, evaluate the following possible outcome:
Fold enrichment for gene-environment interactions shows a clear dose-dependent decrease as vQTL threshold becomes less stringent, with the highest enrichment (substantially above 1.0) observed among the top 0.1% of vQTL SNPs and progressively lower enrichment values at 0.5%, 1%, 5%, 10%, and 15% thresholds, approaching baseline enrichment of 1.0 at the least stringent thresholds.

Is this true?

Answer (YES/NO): NO